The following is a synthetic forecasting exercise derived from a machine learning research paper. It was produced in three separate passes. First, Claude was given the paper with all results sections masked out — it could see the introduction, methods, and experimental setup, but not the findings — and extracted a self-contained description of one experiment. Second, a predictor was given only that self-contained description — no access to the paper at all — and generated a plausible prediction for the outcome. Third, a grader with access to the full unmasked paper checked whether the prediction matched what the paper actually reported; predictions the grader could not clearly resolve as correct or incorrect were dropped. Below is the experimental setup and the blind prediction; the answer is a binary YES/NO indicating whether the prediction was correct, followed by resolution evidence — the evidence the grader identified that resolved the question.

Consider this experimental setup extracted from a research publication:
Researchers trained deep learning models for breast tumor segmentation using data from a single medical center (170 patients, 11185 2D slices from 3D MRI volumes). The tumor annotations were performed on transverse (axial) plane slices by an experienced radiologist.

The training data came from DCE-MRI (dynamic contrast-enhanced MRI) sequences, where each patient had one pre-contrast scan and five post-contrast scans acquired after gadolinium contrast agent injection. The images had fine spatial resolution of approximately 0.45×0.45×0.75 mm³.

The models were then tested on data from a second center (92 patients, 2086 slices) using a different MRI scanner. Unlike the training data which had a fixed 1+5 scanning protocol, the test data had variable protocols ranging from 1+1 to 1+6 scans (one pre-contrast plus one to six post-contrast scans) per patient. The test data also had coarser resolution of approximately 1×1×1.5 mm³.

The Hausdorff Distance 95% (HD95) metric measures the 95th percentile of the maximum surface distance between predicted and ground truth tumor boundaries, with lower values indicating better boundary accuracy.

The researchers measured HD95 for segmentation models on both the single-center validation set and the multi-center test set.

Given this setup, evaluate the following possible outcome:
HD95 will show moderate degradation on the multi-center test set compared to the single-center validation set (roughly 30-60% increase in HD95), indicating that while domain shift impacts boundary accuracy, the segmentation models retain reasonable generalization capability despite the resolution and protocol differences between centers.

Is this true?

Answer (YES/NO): NO